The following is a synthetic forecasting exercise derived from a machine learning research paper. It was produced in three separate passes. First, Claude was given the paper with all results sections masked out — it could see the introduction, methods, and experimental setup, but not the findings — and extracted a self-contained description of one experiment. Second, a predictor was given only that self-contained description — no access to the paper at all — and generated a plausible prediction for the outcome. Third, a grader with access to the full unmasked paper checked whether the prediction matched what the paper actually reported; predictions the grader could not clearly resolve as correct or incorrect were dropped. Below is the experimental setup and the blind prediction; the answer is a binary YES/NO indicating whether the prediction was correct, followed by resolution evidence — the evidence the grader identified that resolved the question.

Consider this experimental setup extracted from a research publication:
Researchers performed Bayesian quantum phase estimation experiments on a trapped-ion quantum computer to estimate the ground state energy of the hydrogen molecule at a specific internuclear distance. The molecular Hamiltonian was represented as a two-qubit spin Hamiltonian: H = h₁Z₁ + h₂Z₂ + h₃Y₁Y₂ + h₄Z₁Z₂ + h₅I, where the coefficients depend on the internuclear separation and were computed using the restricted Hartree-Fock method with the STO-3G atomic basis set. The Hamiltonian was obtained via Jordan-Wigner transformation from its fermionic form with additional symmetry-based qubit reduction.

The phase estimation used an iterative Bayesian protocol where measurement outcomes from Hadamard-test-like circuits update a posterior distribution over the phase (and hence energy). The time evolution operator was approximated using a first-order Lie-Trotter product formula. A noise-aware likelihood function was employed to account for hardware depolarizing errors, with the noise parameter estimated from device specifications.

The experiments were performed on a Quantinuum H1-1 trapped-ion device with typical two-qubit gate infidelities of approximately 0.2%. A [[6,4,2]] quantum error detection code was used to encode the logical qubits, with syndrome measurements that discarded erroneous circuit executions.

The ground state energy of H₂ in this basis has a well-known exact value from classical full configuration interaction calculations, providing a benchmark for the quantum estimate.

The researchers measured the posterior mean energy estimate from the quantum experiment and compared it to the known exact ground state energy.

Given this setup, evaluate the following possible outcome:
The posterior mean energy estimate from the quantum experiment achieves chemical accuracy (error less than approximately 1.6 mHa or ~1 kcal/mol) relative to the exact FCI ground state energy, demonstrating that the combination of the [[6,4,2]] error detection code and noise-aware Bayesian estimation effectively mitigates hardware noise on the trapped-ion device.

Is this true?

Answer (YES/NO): NO